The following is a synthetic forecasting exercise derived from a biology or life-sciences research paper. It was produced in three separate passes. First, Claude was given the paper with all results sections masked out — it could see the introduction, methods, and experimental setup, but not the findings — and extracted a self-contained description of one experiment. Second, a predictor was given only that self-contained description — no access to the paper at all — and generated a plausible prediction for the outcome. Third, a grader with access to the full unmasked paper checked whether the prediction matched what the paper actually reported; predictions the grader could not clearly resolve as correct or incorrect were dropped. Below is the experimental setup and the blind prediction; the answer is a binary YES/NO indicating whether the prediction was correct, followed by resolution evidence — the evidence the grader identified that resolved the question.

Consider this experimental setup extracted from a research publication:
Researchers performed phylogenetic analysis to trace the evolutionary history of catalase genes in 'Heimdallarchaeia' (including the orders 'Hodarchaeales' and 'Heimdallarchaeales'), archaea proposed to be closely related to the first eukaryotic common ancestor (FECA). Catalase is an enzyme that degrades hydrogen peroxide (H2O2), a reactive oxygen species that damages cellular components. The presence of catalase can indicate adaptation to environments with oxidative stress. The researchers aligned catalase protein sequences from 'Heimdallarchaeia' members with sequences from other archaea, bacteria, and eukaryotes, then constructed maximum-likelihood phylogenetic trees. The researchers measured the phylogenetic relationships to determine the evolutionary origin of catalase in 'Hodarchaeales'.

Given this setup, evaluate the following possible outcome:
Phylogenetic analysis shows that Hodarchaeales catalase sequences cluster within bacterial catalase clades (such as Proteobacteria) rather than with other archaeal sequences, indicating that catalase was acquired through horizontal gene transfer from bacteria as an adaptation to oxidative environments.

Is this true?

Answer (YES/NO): YES